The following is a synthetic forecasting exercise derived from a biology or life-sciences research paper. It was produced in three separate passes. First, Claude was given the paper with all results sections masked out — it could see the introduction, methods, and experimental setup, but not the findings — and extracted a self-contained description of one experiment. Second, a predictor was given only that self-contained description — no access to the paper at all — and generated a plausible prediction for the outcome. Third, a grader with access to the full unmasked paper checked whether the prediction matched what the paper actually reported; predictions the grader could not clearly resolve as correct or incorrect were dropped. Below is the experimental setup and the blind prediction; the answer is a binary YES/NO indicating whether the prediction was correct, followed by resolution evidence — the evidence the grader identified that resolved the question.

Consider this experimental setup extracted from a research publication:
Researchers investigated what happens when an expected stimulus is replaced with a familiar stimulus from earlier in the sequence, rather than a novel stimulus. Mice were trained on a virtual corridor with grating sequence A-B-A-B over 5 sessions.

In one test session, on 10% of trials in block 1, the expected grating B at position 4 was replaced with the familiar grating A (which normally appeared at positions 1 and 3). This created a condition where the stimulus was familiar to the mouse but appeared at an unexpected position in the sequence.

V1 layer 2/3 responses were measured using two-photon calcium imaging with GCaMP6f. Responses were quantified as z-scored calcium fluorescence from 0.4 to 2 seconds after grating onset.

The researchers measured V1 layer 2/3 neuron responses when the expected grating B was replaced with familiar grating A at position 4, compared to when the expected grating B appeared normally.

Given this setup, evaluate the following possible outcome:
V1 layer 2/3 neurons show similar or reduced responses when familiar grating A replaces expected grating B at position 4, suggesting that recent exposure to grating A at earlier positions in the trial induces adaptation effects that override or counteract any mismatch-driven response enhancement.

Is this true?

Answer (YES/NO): NO